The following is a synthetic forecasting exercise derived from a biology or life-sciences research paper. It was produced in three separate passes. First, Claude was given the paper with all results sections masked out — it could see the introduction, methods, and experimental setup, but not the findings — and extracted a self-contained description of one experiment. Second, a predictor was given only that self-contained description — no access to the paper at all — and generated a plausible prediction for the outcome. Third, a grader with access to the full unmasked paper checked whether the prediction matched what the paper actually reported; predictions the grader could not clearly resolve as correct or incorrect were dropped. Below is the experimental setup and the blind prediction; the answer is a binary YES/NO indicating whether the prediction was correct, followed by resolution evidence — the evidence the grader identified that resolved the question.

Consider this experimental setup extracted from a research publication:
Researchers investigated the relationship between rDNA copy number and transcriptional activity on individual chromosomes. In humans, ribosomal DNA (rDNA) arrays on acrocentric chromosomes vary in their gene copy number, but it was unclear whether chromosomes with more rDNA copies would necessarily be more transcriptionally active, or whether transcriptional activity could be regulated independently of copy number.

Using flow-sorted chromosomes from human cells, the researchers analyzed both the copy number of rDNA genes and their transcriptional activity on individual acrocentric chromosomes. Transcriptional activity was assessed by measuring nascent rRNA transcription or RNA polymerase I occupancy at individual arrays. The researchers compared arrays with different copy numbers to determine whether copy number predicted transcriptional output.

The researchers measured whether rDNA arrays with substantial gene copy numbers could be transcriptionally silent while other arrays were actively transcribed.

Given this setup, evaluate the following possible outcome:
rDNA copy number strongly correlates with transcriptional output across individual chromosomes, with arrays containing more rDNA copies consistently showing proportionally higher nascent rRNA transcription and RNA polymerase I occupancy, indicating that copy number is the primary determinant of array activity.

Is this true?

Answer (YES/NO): NO